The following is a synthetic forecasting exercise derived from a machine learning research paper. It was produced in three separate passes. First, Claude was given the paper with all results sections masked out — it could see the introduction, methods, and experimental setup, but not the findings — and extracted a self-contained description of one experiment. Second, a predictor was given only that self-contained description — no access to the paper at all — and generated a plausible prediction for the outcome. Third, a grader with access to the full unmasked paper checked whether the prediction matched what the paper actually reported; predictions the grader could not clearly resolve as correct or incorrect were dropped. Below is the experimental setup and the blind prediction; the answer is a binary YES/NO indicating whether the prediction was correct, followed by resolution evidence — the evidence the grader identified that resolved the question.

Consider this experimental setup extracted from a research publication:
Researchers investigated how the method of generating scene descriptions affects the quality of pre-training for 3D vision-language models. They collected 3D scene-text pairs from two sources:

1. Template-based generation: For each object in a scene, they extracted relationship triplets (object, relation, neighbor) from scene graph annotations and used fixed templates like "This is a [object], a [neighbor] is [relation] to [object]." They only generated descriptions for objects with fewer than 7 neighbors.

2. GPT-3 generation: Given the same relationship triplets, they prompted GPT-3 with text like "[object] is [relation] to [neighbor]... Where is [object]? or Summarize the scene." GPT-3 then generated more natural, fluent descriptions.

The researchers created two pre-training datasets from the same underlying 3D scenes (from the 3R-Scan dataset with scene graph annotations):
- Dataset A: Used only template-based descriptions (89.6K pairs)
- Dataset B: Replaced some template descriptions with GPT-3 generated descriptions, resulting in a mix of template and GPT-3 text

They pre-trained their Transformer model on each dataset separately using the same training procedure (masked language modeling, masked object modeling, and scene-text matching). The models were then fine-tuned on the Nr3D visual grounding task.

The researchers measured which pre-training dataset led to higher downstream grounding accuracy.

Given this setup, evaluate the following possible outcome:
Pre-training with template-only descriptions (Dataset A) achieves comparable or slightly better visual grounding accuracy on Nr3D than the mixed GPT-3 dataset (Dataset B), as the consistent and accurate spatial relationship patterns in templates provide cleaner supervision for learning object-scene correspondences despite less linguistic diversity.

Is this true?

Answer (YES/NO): NO